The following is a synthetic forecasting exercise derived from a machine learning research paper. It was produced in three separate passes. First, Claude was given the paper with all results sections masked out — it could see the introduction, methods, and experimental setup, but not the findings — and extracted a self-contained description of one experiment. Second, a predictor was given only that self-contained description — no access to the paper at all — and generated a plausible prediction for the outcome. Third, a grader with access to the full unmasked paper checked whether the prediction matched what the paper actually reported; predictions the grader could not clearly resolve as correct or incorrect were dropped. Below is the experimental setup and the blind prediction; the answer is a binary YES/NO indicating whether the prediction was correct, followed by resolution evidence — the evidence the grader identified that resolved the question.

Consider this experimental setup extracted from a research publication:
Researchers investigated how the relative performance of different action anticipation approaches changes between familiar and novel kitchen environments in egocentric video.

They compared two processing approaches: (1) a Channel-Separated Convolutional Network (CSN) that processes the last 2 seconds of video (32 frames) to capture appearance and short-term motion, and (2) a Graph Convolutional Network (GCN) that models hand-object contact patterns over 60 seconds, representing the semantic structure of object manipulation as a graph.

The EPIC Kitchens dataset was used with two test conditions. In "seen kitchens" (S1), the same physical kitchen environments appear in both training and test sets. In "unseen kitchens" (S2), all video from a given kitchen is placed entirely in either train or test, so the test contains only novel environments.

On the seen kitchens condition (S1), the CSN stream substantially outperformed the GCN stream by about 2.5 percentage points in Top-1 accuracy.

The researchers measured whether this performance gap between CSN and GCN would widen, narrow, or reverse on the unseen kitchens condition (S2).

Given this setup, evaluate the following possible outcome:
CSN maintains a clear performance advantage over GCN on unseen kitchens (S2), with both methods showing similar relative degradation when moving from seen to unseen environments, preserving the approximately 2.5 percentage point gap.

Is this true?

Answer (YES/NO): NO